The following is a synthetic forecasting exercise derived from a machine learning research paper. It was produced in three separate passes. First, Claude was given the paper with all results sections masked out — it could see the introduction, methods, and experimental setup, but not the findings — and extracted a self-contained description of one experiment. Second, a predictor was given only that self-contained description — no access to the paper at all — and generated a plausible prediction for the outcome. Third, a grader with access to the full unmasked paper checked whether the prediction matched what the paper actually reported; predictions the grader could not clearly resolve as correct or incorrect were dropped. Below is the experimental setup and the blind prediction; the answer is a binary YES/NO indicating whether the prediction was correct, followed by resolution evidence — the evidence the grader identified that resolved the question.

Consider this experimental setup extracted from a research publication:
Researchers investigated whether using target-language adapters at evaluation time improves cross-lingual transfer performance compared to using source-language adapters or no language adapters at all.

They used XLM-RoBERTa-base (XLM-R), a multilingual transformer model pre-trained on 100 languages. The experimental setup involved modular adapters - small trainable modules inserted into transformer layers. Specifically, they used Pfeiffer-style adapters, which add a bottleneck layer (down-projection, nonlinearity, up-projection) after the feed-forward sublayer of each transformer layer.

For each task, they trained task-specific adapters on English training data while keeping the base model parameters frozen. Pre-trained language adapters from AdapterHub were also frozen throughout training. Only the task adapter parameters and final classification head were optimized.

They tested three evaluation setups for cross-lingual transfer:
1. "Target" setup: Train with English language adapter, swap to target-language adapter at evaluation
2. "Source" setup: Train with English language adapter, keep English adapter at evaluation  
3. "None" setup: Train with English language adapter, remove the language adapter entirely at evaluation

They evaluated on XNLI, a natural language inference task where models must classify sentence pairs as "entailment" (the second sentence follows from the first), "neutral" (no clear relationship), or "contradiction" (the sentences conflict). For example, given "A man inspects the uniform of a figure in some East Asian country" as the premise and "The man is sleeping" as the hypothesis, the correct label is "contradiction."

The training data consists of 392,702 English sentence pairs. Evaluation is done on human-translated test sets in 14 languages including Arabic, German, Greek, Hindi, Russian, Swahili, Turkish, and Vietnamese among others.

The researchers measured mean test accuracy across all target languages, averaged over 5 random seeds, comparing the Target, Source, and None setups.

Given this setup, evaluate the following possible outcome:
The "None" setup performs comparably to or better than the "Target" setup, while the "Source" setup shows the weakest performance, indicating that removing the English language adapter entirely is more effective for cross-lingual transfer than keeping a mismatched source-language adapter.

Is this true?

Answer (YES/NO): NO